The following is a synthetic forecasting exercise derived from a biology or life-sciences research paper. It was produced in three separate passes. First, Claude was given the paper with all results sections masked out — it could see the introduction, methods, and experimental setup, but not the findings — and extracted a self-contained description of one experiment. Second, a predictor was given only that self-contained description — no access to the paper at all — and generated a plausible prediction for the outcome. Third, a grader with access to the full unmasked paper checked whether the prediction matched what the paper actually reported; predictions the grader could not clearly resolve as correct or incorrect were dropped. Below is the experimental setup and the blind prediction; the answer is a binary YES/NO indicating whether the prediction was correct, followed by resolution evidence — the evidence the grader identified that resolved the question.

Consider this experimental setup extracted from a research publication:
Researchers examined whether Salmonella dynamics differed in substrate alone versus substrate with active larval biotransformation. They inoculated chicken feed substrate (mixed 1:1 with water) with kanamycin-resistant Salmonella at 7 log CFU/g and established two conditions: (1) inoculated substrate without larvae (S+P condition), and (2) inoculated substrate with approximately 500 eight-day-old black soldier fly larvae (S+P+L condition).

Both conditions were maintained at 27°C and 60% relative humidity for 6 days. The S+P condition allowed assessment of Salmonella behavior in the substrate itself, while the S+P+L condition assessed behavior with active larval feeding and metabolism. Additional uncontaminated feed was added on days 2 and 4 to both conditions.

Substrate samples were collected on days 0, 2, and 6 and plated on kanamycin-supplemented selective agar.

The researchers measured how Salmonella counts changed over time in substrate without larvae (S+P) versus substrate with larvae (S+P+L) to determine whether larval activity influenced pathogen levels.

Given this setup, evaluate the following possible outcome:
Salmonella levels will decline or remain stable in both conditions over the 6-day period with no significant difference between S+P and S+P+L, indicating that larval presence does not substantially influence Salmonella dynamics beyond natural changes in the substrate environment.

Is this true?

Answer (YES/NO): YES